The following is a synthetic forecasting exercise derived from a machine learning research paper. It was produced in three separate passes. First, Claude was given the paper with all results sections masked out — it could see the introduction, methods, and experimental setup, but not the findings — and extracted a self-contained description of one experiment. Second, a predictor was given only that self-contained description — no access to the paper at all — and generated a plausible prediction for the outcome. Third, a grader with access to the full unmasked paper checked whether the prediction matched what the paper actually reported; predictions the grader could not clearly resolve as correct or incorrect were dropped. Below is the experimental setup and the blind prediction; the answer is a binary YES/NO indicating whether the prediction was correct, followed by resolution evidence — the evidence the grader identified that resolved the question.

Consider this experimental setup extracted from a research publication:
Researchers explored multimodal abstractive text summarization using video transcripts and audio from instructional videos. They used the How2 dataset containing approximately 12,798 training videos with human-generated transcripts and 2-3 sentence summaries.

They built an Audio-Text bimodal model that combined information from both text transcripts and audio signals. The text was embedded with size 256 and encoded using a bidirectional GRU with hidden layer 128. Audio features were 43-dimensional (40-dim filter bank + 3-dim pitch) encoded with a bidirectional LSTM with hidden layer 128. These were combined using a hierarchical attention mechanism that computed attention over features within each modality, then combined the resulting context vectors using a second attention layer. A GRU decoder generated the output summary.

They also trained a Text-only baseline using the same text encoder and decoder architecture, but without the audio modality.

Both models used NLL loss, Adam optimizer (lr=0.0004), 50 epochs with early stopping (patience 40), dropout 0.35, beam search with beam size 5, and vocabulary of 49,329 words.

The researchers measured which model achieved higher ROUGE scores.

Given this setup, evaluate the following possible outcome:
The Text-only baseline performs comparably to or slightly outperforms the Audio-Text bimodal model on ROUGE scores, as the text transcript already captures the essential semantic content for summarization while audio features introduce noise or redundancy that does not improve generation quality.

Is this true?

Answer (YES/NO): NO